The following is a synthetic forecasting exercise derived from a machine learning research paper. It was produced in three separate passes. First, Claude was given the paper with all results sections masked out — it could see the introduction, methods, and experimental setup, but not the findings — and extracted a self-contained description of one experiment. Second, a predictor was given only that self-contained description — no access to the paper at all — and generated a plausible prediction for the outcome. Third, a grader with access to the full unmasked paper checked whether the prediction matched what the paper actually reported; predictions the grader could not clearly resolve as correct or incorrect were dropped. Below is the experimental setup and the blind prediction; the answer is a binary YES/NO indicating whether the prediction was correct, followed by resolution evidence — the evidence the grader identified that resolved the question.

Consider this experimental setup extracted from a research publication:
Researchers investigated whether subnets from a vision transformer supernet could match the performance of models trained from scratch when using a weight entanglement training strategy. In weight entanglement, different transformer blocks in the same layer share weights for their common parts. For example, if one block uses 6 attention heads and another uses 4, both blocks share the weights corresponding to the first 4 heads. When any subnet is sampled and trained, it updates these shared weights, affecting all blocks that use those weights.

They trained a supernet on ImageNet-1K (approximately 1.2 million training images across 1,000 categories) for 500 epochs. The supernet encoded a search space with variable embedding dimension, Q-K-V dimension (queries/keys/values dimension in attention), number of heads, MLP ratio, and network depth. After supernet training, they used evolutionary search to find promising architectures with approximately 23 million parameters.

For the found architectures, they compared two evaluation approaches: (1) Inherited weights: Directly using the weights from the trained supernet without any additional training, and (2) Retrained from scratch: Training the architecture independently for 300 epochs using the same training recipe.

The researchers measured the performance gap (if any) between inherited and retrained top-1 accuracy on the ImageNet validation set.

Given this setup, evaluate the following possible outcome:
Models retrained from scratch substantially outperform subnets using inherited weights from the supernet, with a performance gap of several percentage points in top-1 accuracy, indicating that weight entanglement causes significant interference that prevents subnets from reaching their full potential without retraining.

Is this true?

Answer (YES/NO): NO